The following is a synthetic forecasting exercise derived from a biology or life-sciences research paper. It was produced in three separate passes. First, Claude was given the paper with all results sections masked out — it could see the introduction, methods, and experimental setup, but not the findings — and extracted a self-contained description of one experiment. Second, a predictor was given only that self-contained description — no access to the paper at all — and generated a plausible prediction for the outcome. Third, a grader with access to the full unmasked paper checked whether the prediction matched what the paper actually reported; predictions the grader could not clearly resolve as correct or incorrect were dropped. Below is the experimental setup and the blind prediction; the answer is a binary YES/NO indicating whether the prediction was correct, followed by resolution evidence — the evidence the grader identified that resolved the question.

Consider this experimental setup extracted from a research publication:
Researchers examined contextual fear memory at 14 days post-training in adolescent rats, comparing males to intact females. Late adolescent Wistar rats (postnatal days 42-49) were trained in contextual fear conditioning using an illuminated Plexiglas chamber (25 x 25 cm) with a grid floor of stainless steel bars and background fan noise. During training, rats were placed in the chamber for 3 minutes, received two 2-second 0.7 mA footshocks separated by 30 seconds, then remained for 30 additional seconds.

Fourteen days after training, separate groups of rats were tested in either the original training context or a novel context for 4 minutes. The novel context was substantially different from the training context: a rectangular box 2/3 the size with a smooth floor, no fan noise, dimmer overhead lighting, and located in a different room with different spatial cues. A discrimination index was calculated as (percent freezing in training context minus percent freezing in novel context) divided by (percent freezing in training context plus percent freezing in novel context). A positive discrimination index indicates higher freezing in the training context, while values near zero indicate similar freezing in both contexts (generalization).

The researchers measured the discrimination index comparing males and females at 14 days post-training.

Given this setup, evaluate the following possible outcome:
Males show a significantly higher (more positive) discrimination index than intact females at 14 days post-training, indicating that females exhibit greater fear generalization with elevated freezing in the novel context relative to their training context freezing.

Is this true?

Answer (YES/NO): NO